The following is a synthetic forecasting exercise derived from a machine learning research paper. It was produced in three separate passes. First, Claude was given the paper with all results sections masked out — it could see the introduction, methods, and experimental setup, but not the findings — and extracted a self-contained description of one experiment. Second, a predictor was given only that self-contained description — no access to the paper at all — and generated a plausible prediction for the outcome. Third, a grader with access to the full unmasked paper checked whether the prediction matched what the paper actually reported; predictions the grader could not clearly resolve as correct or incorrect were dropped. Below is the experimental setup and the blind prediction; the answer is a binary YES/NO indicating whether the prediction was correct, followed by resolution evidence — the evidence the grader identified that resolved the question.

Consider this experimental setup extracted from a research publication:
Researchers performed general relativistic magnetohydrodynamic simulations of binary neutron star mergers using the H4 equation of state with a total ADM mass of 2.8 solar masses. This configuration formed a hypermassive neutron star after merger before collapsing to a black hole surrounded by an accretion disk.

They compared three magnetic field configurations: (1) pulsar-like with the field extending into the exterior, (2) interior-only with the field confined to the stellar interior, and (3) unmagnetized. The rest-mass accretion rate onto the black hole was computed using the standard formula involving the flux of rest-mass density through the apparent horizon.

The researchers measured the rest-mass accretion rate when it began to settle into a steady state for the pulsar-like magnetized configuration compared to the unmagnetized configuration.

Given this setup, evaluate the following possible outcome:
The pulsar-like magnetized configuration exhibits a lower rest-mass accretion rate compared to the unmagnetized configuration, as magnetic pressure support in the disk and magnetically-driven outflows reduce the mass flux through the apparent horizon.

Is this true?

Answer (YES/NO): NO